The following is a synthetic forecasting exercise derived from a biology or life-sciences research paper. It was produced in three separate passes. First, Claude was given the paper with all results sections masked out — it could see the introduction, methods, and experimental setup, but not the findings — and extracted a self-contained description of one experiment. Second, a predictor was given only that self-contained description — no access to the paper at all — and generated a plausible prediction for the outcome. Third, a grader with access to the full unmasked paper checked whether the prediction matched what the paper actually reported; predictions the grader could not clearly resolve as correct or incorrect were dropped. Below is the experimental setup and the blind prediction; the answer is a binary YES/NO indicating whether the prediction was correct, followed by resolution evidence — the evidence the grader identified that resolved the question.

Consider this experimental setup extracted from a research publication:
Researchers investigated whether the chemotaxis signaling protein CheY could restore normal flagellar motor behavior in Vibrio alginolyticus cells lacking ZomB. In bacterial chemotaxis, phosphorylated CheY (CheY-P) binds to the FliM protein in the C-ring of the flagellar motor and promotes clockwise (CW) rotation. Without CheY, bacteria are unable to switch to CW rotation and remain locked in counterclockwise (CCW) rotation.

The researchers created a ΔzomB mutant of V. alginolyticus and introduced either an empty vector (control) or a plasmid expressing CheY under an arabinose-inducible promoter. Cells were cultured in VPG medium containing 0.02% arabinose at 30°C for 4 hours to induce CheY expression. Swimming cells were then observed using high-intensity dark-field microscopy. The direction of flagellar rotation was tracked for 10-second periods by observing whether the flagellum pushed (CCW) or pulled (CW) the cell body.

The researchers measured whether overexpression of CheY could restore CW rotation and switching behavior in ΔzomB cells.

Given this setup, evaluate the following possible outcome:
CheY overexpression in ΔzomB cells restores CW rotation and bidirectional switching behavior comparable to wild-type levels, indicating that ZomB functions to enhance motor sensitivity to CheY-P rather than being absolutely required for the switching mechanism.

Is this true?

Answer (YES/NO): NO